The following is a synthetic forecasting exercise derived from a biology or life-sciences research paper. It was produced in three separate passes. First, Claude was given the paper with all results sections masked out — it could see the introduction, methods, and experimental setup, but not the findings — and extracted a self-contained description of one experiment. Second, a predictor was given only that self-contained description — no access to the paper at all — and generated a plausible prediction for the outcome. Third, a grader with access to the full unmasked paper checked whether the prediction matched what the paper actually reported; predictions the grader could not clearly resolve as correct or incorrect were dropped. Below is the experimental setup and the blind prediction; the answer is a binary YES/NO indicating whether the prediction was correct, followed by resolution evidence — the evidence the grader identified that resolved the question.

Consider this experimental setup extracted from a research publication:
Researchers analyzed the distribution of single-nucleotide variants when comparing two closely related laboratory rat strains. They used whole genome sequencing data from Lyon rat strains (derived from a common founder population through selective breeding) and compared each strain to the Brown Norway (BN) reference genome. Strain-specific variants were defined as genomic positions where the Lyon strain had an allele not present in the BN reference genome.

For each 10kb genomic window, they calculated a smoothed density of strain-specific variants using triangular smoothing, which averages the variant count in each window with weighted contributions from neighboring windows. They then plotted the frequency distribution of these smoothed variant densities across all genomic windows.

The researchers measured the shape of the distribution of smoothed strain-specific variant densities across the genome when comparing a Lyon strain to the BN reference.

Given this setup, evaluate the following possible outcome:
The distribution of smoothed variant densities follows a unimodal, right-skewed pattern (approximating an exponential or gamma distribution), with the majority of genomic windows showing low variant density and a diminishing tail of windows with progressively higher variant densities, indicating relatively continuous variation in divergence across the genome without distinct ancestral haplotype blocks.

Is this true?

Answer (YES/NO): NO